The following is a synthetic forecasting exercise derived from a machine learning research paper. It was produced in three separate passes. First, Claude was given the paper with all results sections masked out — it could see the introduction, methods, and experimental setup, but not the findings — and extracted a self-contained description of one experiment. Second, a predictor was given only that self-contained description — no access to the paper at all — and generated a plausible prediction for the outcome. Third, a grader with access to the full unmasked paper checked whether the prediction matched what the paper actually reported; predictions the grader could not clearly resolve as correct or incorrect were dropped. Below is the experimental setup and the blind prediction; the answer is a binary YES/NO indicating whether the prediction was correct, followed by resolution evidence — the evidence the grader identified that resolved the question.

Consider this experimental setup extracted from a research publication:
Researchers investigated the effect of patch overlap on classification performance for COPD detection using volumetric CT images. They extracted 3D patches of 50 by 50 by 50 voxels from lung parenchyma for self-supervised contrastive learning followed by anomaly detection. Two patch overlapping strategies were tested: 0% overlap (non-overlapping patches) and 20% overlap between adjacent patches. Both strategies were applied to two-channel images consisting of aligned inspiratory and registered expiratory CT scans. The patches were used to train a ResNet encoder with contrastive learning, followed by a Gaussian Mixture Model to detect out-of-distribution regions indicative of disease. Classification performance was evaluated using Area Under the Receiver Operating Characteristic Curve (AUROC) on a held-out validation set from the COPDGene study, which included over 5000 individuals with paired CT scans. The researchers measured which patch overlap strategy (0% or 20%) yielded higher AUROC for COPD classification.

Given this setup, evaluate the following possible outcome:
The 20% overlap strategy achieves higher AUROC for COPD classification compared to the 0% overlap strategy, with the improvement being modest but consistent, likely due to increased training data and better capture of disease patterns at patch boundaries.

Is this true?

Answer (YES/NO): YES